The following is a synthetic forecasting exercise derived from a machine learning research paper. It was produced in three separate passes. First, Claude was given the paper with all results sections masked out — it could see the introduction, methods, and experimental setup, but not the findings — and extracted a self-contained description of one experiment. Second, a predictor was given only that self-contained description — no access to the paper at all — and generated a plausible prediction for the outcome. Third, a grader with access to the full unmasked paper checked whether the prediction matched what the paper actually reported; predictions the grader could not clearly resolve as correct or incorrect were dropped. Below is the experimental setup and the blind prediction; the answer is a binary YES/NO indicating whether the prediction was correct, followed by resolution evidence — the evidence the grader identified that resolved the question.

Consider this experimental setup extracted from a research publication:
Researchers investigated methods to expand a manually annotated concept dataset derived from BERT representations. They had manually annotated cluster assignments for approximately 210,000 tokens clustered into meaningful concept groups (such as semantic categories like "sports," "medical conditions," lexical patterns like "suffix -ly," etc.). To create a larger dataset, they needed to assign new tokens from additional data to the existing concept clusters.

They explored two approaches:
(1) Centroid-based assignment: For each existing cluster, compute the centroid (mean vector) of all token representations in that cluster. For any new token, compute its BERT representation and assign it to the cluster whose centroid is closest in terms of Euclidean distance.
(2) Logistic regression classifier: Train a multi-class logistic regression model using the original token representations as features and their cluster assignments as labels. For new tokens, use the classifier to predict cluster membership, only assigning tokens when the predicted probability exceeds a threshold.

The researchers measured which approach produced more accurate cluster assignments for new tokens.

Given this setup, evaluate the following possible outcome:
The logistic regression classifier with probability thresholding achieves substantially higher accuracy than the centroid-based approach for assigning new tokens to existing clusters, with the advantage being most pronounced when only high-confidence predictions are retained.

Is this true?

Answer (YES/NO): NO